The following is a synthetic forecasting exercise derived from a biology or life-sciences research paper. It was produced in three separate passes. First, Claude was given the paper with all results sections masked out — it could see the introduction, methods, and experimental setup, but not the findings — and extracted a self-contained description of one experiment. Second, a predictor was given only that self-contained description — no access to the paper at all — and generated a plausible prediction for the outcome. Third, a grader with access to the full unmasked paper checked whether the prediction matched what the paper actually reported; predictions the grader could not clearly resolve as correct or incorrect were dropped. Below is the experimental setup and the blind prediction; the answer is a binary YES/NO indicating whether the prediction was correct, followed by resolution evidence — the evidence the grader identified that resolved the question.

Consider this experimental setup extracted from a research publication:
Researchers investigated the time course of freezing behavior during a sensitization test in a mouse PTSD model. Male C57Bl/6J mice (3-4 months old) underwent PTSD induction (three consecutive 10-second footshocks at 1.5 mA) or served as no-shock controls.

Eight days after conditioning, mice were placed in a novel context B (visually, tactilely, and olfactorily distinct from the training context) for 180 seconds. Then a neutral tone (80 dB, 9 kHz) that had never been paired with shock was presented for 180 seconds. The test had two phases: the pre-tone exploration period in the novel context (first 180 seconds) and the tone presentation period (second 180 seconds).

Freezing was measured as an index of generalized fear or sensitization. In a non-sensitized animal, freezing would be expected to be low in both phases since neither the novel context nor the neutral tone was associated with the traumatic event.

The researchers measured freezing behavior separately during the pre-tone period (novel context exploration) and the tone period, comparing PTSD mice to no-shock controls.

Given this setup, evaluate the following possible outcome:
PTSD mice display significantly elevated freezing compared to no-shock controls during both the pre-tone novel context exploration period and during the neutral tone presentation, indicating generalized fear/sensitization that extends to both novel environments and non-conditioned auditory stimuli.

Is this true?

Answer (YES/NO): YES